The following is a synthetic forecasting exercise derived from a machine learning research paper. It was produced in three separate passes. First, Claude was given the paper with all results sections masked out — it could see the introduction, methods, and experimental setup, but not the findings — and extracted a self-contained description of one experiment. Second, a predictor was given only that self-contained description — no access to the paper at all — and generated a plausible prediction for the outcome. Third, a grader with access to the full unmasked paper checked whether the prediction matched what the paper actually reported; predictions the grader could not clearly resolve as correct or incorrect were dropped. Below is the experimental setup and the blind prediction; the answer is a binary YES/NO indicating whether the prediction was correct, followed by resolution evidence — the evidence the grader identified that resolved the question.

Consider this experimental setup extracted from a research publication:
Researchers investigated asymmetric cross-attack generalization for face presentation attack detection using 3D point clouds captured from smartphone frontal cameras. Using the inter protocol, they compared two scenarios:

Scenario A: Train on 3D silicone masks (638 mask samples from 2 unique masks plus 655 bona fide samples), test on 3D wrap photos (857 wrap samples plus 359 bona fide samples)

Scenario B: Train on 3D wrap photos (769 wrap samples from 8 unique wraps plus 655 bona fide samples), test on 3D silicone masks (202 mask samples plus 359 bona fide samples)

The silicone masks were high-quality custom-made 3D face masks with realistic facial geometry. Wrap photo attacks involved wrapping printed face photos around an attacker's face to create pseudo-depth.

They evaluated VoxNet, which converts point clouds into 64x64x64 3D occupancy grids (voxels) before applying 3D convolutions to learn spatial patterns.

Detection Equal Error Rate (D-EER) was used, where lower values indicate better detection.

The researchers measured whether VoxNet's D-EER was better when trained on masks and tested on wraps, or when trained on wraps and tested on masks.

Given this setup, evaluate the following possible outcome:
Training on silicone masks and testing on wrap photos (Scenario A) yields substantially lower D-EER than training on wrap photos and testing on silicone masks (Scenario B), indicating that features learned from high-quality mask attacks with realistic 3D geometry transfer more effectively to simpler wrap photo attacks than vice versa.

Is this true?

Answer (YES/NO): NO